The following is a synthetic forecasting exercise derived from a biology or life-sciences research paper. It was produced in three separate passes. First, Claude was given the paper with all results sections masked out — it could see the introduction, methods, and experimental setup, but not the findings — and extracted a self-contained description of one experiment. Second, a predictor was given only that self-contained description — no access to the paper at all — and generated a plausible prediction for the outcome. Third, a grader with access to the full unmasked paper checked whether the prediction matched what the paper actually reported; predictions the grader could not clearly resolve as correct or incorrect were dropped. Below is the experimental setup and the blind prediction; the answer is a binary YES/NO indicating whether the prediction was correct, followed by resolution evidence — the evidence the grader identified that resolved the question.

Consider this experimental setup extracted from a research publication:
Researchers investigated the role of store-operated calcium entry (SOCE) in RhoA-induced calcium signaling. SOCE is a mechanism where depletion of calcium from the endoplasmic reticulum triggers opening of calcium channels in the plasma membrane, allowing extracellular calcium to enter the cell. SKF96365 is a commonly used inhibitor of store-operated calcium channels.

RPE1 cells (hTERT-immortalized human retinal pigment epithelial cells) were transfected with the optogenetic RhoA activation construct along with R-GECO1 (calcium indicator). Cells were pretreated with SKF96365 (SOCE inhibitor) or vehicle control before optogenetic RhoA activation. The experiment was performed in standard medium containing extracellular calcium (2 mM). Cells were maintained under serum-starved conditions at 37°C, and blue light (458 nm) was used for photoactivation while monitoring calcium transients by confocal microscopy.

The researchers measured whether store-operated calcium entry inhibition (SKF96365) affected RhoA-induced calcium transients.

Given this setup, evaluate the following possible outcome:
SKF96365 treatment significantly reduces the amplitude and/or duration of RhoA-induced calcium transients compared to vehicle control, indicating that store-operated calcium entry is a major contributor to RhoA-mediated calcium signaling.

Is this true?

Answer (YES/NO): NO